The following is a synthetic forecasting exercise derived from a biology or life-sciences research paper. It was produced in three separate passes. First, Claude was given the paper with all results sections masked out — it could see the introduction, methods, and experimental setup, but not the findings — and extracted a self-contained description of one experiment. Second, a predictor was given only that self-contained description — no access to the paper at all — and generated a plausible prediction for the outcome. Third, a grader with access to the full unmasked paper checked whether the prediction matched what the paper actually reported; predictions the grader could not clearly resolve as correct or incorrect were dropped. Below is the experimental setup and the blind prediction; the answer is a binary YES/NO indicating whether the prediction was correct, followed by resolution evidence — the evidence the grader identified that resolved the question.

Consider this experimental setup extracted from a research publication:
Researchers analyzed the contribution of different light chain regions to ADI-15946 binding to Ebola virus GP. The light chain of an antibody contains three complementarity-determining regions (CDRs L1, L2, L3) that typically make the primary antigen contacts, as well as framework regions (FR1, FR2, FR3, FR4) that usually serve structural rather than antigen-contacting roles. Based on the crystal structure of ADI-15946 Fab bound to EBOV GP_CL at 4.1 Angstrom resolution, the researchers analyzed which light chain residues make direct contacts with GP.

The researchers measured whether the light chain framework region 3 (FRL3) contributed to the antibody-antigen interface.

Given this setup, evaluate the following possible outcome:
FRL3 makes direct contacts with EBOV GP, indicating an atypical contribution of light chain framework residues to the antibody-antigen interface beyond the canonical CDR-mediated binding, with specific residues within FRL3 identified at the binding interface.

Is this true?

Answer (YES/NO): YES